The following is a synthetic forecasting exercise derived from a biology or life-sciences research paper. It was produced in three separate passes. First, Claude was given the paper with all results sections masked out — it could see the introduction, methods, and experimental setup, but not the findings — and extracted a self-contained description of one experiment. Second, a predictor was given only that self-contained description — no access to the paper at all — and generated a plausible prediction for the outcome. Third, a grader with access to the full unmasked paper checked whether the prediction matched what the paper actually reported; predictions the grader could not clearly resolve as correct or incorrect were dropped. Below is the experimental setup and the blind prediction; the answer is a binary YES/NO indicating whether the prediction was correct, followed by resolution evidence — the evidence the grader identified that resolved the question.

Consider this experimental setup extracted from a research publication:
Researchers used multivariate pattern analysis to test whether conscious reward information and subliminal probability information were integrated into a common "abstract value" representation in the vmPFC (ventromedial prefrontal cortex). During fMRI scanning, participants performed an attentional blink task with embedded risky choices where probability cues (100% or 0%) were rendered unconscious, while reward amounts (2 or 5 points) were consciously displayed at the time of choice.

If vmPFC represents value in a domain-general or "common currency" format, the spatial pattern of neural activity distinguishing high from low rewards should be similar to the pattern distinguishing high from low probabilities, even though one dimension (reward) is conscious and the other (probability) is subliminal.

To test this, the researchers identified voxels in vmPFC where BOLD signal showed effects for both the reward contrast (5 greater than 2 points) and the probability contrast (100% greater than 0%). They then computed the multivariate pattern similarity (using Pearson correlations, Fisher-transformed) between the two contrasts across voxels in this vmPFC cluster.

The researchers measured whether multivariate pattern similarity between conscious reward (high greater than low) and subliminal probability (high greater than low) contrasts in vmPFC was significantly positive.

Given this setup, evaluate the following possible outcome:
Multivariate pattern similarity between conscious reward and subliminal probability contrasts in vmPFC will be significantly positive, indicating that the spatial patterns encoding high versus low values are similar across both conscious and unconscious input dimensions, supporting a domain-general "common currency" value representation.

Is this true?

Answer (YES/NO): YES